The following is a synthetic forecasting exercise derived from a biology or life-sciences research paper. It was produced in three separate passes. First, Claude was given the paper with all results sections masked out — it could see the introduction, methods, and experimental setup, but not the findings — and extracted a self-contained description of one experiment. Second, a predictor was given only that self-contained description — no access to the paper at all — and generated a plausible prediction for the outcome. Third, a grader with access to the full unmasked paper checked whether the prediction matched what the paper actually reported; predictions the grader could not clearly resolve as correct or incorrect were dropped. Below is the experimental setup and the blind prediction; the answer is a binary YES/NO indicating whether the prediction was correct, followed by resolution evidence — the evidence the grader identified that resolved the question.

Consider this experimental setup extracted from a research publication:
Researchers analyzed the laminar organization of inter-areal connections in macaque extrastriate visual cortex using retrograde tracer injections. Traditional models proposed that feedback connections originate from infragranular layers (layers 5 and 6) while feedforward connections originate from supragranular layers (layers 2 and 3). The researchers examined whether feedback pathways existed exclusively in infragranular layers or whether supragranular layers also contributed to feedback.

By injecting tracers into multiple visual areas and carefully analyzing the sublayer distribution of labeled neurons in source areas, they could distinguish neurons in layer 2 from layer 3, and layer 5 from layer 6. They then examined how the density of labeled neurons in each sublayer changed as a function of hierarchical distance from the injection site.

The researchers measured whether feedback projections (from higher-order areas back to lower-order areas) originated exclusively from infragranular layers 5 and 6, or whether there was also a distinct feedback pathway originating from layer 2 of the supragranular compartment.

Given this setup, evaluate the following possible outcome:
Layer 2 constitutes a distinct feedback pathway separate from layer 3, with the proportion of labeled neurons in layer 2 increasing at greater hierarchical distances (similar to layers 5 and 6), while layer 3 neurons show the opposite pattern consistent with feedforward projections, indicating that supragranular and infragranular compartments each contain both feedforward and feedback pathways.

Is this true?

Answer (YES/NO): NO